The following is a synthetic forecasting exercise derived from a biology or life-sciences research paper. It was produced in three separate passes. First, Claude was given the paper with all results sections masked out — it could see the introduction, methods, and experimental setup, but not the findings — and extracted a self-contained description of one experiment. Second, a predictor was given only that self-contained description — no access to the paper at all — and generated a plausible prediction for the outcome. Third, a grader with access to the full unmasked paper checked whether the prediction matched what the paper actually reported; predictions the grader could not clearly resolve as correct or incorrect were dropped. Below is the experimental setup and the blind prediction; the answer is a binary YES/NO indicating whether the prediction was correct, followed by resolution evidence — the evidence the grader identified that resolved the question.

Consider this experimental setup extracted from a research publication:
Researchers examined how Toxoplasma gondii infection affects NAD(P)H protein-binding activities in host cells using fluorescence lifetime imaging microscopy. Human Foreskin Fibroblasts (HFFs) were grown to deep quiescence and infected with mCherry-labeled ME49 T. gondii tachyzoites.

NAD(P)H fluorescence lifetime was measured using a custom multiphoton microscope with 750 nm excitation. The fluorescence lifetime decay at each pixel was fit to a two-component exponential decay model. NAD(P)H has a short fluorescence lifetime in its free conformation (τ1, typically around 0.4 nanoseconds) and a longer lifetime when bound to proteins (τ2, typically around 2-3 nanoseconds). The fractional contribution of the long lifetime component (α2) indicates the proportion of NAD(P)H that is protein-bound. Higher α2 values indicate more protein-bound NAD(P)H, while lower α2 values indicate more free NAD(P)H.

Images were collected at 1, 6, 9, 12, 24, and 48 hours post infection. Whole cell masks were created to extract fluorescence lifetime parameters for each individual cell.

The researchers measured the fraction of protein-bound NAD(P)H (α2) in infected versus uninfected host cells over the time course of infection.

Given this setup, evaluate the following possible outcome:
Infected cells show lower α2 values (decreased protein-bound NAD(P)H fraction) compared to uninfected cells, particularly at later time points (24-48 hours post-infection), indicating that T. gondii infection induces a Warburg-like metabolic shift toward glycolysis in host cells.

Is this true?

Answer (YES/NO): NO